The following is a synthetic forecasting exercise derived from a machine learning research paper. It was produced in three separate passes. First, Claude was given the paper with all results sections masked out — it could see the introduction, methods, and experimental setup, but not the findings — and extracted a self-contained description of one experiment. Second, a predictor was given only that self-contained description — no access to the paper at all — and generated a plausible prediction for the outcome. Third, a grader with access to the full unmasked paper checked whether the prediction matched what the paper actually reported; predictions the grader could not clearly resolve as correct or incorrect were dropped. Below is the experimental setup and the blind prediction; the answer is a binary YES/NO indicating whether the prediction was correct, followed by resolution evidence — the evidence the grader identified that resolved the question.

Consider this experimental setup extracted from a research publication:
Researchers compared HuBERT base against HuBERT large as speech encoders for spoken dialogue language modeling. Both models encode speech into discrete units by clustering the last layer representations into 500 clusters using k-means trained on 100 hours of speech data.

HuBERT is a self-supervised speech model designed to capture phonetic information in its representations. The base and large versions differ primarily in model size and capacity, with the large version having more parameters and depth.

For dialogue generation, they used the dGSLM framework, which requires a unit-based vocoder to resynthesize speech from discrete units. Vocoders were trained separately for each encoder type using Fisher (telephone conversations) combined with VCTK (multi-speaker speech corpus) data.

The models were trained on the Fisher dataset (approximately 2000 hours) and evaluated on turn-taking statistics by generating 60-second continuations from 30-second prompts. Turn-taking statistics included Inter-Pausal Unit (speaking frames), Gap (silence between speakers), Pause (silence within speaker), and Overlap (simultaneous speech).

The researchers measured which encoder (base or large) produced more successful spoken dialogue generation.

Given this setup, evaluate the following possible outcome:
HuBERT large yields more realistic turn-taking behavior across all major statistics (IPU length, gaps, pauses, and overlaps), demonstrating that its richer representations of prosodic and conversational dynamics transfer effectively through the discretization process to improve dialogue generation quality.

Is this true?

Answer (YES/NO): NO